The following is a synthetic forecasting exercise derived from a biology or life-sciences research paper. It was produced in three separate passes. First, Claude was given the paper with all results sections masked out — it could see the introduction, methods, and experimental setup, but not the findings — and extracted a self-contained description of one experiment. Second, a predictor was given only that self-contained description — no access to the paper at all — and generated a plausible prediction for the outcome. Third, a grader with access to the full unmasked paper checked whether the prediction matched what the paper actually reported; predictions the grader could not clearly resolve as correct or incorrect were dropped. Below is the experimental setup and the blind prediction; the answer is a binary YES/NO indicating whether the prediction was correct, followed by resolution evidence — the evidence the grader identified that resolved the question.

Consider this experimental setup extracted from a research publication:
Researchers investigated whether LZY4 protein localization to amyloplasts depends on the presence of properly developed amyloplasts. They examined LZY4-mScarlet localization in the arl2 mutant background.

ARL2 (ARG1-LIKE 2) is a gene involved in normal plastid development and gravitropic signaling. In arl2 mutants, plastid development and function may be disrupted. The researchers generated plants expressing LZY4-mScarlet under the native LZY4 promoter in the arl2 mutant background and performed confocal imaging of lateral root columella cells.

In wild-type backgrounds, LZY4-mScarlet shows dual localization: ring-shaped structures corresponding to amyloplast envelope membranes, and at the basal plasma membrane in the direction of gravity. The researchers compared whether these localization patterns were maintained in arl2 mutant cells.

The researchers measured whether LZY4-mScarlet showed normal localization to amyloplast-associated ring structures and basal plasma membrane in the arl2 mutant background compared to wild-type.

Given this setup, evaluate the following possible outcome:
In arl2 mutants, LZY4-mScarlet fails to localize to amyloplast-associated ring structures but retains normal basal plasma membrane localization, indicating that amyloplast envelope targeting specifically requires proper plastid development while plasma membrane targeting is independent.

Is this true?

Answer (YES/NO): NO